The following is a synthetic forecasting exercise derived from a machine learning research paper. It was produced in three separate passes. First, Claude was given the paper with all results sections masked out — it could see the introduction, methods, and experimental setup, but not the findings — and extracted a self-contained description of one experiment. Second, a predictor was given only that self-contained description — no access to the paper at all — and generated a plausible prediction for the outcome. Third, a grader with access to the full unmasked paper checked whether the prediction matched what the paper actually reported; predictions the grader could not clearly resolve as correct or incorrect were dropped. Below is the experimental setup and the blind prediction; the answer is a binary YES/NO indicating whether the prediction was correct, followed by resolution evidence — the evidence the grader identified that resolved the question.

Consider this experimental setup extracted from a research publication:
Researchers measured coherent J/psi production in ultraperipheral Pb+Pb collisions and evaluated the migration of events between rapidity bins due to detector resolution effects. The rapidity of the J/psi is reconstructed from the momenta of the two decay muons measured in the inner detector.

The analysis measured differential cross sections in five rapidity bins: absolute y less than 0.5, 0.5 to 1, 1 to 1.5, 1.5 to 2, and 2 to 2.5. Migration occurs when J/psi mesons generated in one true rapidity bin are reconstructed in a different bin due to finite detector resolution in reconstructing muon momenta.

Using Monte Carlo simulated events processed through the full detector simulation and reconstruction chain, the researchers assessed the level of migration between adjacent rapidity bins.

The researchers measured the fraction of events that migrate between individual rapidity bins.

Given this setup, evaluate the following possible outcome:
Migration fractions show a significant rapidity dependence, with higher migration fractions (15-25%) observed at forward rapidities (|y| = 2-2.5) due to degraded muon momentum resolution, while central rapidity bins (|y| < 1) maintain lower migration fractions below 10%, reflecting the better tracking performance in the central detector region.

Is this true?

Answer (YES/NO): NO